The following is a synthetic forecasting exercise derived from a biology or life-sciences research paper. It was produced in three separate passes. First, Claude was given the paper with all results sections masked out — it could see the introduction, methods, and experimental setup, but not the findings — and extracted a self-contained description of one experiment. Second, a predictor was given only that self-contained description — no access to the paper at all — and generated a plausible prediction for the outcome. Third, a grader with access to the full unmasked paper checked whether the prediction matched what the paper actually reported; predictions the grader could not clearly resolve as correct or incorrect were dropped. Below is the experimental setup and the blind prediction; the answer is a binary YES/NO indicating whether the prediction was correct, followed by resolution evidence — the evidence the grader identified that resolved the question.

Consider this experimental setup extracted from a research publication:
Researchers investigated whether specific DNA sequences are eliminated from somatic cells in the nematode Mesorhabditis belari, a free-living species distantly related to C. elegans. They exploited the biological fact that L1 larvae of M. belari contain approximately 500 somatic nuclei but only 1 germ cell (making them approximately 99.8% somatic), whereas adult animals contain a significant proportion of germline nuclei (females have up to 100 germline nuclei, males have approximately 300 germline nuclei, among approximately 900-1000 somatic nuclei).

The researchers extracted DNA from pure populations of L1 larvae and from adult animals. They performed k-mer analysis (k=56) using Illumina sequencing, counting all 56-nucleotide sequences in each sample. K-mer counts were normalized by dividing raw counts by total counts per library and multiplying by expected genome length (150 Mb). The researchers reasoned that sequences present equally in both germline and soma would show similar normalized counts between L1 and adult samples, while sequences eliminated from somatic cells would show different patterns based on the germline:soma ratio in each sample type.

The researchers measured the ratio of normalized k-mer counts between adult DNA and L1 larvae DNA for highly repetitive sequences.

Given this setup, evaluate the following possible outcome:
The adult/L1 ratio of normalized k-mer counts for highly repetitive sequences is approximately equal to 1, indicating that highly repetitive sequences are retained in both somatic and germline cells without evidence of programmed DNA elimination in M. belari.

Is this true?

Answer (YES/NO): NO